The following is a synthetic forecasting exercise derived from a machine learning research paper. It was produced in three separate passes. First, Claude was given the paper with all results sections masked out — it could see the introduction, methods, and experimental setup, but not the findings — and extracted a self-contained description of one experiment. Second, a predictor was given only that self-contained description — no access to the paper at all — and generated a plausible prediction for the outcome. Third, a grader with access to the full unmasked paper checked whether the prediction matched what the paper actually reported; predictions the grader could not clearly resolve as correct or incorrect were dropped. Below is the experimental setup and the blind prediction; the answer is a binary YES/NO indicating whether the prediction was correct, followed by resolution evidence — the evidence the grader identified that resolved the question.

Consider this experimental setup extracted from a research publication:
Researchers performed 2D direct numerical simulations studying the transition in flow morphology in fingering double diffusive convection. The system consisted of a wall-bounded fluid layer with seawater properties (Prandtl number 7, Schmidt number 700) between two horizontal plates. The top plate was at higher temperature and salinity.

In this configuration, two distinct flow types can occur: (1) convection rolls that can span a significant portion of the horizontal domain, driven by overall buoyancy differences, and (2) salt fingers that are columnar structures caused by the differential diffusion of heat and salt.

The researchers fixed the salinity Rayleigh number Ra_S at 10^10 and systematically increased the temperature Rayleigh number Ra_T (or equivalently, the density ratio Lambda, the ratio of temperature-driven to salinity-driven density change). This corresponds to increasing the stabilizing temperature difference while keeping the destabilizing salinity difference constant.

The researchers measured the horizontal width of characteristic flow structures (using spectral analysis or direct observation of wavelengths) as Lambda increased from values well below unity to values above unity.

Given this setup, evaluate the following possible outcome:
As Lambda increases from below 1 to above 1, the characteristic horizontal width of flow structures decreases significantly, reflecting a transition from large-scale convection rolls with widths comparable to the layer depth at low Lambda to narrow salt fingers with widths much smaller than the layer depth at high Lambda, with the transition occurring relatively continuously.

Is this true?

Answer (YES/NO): YES